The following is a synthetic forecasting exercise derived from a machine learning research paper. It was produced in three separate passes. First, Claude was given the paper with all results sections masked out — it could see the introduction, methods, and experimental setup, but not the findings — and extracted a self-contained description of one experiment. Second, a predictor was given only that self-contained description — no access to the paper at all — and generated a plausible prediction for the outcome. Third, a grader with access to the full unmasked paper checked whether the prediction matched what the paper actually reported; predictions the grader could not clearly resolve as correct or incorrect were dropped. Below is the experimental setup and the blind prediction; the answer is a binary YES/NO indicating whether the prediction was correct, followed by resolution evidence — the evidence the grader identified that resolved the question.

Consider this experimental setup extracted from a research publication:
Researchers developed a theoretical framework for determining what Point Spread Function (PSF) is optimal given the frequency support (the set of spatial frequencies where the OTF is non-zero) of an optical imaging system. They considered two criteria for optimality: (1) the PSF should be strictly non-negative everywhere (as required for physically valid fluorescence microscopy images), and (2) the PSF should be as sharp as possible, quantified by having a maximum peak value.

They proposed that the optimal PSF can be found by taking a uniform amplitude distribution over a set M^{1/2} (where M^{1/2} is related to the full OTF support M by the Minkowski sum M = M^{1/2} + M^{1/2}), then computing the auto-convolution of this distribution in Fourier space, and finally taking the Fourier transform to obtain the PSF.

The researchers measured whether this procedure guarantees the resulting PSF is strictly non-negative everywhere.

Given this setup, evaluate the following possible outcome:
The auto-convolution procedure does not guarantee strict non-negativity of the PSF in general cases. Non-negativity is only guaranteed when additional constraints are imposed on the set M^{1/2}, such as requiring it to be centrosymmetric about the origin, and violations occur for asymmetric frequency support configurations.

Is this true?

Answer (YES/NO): NO